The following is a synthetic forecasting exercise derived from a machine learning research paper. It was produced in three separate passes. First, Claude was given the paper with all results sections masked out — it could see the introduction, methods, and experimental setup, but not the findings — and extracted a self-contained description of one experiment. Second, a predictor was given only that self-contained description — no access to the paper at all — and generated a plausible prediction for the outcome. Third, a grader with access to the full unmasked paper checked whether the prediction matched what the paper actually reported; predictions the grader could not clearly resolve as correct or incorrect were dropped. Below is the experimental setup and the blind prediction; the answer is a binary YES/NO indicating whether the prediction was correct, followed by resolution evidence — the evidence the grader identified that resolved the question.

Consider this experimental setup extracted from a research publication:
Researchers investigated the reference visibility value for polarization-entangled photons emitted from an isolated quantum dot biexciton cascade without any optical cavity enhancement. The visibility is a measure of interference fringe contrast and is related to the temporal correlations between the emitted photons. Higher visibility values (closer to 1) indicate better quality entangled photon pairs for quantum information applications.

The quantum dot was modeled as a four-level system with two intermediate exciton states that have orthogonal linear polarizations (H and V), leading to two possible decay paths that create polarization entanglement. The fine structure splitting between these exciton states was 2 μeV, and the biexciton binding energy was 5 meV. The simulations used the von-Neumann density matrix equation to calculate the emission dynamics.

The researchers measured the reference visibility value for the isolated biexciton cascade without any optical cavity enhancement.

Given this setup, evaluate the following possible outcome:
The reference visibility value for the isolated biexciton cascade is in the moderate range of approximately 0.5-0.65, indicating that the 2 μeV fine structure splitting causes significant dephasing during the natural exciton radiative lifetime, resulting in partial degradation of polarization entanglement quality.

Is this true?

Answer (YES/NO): NO